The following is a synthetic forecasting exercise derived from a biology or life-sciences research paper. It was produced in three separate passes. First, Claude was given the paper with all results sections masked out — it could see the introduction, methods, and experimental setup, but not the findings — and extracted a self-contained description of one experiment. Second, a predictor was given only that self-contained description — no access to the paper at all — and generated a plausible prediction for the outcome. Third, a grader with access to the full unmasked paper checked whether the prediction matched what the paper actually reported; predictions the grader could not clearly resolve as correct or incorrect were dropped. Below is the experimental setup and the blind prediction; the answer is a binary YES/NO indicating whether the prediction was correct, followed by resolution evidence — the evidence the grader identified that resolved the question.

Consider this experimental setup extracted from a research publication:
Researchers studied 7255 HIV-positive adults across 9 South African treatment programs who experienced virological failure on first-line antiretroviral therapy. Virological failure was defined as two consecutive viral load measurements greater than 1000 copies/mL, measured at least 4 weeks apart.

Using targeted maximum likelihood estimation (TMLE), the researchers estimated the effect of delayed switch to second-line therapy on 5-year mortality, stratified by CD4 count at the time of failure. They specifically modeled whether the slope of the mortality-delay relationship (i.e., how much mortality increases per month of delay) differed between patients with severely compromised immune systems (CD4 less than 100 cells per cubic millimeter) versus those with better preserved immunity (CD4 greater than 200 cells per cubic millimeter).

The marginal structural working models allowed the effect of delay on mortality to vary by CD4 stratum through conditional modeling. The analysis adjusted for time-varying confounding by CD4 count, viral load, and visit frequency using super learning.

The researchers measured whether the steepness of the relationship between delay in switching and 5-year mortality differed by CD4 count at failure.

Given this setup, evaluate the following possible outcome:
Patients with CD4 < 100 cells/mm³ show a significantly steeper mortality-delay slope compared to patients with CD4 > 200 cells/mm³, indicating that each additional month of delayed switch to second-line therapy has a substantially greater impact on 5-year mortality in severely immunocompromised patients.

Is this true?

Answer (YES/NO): YES